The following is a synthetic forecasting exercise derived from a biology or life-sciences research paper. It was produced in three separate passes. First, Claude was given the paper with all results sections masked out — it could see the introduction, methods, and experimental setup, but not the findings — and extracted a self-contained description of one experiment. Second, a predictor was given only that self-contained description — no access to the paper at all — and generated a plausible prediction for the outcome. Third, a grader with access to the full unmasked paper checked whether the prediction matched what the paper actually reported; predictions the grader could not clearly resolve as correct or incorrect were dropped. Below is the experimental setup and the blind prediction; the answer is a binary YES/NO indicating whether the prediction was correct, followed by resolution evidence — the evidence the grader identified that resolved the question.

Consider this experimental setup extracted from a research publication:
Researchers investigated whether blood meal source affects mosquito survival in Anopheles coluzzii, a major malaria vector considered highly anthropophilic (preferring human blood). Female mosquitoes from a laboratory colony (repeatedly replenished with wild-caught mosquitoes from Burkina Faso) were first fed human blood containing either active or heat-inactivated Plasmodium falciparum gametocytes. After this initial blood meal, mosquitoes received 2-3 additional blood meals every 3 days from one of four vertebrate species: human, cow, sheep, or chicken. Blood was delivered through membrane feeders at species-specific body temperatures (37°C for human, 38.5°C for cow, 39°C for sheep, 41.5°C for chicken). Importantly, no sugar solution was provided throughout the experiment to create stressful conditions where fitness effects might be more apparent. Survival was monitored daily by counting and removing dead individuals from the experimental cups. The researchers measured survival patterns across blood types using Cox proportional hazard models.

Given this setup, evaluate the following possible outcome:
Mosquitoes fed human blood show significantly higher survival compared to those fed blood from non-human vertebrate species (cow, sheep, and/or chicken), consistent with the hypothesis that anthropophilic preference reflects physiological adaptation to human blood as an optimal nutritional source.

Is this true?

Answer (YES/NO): NO